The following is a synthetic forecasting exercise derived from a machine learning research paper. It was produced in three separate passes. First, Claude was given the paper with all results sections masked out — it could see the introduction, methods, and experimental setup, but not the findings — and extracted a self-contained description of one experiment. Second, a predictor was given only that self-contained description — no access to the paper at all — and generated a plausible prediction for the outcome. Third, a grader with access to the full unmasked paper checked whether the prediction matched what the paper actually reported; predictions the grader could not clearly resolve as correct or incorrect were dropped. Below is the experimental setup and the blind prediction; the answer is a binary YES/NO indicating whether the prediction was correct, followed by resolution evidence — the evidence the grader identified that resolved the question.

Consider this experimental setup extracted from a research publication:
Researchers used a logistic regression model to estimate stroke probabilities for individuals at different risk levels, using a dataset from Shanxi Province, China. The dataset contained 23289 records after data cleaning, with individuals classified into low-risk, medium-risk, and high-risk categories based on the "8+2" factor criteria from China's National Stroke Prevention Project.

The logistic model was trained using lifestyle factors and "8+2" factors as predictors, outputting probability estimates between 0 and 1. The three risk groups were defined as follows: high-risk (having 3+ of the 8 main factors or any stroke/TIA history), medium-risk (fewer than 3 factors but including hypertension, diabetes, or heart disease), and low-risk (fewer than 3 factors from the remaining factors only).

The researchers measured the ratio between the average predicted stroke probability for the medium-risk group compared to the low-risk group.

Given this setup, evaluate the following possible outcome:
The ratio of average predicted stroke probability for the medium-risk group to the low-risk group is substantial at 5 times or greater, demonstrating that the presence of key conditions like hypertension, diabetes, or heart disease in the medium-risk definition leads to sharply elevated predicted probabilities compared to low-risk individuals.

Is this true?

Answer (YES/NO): NO